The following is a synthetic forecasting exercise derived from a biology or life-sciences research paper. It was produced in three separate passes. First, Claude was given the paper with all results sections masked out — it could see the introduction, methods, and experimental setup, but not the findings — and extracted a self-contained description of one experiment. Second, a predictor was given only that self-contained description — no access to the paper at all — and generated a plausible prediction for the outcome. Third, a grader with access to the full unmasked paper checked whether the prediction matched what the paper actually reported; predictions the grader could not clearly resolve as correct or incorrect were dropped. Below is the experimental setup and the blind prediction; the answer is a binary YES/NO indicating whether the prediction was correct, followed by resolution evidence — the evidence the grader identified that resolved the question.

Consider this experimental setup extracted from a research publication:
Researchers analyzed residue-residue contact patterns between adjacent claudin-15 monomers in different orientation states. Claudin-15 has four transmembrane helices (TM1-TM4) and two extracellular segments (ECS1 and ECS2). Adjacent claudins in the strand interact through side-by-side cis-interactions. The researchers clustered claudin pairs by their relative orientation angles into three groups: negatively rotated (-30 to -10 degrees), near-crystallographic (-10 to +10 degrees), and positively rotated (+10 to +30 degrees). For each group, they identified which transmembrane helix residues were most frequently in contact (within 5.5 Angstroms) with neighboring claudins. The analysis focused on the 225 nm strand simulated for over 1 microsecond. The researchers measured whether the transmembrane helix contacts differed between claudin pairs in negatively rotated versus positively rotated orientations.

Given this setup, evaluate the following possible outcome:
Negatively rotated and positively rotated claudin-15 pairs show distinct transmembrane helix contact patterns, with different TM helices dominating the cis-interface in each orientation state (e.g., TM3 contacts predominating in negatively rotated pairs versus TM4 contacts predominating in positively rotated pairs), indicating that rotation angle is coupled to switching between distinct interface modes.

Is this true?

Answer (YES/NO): NO